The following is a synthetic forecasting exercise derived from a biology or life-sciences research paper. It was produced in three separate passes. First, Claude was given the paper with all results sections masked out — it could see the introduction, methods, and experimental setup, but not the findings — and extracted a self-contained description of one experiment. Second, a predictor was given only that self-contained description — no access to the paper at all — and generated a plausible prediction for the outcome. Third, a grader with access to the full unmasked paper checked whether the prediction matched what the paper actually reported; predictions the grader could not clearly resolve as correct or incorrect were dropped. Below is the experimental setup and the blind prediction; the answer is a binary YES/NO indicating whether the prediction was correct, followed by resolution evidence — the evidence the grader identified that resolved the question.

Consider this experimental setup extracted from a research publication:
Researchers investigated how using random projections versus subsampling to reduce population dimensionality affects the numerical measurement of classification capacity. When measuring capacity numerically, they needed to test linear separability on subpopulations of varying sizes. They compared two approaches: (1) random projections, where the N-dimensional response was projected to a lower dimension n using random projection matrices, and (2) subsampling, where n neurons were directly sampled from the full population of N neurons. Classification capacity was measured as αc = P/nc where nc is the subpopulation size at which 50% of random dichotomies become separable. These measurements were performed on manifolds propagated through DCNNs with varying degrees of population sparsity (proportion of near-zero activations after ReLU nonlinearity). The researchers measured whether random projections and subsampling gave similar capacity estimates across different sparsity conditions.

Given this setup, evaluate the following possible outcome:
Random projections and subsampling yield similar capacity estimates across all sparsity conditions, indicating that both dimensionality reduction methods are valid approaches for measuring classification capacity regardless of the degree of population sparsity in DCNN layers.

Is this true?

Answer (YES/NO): NO